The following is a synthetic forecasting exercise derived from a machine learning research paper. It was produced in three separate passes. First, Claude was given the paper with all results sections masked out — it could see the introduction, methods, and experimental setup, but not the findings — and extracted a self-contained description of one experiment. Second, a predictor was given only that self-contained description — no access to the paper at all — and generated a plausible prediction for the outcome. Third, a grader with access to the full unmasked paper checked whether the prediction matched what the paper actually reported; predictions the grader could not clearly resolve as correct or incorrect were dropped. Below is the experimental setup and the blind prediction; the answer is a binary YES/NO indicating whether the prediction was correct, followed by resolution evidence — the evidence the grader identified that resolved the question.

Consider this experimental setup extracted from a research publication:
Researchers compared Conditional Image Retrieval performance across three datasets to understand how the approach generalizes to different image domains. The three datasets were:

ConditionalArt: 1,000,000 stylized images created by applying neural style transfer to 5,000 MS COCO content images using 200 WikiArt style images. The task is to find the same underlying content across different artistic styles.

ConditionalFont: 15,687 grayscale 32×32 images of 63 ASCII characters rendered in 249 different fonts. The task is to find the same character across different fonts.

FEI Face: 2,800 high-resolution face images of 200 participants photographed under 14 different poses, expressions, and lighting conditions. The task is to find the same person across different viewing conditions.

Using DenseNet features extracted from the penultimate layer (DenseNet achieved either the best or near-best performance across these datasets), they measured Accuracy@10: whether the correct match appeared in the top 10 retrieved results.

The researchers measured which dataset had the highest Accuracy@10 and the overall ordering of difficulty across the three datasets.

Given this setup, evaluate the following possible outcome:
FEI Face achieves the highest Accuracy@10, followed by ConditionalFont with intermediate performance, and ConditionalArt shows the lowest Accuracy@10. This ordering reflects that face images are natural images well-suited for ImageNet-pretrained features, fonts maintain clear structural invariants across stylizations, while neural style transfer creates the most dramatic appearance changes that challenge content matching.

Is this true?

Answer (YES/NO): YES